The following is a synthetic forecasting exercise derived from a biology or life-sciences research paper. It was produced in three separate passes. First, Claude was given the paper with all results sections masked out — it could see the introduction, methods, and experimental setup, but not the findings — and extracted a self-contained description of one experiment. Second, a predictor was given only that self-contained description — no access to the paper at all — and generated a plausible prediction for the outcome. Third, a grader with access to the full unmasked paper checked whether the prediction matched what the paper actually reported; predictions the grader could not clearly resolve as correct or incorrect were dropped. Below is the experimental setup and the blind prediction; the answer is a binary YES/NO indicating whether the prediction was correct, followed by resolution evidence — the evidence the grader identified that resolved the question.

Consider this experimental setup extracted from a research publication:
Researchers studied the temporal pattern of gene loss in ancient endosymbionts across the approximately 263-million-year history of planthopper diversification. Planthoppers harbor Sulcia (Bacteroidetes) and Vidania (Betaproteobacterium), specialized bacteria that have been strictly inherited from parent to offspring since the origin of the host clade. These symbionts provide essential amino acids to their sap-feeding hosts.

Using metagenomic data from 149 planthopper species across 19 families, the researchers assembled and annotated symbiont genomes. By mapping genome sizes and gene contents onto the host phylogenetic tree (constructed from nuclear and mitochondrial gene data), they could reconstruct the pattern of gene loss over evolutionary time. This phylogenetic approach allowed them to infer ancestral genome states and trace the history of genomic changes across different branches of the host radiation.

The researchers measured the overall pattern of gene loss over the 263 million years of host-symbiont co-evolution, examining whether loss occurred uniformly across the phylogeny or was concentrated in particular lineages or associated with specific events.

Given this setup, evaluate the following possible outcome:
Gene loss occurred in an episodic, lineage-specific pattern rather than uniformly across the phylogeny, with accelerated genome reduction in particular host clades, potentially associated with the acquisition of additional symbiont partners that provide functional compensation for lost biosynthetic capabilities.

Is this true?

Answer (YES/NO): YES